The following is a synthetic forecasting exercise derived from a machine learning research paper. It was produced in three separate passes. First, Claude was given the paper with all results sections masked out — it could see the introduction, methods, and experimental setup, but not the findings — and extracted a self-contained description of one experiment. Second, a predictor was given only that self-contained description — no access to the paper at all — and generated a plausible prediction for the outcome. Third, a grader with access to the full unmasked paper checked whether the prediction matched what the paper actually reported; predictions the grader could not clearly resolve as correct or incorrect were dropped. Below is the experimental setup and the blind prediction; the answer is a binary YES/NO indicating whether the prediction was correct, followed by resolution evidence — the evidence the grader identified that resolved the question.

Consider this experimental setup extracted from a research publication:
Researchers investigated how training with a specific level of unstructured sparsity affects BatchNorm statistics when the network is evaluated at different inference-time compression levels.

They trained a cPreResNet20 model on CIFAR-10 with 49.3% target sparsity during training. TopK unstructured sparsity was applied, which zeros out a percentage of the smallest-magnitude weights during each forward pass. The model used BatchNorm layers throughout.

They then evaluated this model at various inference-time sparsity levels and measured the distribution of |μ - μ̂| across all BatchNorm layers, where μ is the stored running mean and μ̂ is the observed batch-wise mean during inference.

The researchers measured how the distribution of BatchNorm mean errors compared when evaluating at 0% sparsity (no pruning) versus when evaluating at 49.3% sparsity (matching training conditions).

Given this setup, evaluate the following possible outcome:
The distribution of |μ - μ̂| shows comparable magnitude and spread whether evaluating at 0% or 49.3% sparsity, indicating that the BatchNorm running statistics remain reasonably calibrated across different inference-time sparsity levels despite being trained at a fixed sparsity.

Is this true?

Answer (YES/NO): YES